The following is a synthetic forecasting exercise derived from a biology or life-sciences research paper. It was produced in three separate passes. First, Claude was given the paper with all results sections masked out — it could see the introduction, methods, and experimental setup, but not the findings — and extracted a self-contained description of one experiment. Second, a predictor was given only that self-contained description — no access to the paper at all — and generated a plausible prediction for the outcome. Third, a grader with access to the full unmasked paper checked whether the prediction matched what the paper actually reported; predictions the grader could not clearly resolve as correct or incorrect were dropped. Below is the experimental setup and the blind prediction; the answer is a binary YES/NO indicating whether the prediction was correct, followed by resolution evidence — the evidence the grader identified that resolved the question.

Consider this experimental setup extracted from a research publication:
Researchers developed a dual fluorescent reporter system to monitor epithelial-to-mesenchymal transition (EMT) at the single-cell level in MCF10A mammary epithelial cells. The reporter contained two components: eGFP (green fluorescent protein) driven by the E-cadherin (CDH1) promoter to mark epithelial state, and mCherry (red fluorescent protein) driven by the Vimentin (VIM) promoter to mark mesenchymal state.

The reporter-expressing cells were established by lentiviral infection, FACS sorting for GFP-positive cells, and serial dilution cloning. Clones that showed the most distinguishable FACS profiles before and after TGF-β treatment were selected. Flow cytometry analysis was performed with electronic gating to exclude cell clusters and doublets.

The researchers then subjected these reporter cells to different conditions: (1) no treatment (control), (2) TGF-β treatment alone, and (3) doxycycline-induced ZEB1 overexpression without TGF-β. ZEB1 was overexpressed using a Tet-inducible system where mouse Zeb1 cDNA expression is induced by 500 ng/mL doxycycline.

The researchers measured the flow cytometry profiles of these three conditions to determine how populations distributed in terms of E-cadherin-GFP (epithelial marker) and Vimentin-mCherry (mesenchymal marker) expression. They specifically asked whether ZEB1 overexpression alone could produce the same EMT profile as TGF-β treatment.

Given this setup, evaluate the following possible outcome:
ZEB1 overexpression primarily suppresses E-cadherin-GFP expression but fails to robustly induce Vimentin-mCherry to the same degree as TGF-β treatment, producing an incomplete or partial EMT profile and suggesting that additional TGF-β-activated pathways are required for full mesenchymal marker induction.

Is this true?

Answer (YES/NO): YES